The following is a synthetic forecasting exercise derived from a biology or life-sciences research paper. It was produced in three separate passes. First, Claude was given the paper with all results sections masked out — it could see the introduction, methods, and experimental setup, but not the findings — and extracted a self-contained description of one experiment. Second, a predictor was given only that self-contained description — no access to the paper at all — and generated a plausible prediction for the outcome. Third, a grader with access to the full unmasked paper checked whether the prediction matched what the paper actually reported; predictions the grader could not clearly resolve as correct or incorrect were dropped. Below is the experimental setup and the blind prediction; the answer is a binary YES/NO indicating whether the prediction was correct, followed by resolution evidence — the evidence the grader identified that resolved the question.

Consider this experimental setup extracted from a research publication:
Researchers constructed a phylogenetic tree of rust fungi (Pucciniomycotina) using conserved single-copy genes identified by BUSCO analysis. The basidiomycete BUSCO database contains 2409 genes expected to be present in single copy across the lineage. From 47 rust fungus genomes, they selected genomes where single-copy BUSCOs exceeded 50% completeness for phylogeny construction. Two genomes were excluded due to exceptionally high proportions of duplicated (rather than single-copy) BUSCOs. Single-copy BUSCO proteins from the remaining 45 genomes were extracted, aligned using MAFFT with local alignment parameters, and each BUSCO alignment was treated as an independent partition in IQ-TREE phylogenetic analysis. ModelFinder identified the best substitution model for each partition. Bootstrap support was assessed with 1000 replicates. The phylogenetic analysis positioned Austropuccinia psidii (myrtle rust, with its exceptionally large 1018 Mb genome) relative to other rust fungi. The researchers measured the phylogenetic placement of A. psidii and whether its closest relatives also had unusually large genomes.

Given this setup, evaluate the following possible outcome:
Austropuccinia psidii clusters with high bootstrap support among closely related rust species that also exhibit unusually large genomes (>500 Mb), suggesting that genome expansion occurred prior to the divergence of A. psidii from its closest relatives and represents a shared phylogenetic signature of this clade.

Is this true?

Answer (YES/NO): NO